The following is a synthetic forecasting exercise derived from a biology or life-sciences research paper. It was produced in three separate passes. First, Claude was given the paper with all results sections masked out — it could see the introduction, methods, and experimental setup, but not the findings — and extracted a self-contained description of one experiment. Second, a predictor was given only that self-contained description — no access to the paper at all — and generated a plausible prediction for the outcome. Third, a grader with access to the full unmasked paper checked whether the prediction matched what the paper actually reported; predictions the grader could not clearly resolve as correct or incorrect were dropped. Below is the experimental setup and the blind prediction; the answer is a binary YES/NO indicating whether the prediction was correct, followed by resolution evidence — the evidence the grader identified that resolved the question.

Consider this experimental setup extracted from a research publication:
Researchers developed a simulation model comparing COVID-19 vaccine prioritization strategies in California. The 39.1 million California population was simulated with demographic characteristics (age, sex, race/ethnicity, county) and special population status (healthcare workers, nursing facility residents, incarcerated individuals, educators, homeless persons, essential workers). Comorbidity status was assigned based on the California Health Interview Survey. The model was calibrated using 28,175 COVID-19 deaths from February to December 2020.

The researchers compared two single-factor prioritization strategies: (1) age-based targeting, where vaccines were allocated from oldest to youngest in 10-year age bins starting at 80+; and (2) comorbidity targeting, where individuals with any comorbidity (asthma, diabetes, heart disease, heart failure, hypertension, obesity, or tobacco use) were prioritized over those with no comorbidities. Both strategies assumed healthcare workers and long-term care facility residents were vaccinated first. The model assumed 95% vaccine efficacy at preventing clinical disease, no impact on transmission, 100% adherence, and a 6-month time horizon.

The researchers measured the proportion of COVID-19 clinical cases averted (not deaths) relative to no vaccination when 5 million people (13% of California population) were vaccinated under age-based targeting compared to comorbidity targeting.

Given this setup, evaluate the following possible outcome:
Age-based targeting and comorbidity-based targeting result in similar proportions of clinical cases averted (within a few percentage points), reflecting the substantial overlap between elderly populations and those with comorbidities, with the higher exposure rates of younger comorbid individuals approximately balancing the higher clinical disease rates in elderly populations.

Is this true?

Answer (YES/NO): NO